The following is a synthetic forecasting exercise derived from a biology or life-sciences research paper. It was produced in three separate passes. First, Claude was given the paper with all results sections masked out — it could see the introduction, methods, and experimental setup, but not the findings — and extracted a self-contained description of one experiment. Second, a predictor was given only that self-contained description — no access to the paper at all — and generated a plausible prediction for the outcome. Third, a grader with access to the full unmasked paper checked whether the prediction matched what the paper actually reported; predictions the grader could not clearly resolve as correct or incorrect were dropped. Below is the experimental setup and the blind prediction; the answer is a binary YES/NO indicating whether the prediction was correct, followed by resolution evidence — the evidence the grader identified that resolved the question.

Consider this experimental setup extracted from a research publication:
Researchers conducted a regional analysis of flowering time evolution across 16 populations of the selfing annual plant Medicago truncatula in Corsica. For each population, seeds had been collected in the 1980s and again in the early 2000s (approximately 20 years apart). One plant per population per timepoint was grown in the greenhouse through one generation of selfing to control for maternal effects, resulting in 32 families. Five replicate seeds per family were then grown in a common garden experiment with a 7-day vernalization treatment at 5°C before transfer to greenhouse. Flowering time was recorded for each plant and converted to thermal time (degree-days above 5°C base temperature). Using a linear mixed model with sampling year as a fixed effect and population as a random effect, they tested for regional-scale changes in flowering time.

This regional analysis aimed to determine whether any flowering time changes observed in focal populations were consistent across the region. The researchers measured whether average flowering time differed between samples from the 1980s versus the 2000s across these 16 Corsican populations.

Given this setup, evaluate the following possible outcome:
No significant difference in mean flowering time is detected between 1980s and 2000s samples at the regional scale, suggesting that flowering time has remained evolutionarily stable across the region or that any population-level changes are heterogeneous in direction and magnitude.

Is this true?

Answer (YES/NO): NO